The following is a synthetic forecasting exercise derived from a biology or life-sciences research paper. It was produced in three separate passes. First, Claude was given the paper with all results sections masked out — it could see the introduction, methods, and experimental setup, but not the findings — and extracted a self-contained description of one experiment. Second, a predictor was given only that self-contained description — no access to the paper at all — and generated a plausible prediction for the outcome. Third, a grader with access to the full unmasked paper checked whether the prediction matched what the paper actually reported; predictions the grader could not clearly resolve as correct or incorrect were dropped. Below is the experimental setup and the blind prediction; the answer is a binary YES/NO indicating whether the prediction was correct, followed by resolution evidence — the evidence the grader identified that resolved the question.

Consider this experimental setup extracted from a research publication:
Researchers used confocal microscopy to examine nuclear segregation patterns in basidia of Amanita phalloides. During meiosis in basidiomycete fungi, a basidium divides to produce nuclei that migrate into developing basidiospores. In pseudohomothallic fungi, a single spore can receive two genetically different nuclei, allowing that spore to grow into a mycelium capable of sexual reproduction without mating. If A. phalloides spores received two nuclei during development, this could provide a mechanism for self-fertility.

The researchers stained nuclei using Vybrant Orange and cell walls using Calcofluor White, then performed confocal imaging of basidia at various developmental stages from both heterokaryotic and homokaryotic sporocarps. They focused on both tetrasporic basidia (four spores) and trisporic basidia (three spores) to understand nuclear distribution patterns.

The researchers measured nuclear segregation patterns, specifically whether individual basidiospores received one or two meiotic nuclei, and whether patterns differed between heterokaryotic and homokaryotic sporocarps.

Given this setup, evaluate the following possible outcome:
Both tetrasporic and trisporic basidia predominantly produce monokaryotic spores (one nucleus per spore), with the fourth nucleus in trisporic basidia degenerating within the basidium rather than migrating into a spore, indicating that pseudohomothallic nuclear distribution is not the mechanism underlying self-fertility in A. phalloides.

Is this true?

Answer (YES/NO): NO